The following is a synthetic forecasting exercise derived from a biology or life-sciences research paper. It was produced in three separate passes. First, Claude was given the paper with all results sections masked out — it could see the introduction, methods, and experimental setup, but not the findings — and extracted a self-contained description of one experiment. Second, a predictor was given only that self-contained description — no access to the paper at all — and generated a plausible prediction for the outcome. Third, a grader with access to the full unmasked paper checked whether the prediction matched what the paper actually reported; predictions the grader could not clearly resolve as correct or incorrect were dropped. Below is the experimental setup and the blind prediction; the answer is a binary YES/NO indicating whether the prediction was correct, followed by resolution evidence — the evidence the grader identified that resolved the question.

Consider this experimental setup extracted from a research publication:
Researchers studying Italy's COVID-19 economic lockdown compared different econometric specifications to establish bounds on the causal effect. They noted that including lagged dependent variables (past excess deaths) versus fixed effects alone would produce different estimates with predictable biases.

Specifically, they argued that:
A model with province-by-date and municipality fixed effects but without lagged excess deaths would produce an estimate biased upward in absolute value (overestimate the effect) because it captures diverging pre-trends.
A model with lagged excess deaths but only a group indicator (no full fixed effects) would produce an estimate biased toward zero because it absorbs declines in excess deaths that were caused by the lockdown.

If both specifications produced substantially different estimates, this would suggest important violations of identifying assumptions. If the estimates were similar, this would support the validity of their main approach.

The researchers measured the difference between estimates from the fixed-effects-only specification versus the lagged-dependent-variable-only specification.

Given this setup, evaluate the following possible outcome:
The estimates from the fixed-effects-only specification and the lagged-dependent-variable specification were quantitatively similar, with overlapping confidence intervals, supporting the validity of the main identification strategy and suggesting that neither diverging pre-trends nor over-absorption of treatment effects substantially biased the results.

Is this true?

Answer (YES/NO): NO